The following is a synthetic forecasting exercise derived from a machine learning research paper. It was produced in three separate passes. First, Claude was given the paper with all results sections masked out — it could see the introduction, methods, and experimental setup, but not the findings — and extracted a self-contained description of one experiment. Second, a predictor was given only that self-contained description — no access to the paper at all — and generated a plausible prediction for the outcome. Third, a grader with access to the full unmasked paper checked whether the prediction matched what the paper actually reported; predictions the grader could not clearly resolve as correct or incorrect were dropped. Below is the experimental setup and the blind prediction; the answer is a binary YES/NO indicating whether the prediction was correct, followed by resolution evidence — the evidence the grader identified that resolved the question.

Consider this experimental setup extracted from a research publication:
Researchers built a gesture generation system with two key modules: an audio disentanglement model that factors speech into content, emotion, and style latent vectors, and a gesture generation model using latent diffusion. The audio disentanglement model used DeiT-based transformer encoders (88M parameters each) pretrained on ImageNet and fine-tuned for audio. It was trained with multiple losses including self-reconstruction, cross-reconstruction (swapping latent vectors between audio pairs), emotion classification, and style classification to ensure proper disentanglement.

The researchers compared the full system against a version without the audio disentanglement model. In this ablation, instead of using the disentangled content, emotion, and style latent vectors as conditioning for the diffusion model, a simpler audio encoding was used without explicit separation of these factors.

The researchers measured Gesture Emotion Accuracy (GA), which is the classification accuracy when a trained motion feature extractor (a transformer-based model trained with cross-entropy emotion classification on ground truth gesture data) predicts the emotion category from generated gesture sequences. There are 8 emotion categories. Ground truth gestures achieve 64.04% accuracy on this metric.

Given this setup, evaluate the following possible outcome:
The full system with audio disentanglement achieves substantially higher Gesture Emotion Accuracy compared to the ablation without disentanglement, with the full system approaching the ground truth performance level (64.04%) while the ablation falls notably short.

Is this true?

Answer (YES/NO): NO